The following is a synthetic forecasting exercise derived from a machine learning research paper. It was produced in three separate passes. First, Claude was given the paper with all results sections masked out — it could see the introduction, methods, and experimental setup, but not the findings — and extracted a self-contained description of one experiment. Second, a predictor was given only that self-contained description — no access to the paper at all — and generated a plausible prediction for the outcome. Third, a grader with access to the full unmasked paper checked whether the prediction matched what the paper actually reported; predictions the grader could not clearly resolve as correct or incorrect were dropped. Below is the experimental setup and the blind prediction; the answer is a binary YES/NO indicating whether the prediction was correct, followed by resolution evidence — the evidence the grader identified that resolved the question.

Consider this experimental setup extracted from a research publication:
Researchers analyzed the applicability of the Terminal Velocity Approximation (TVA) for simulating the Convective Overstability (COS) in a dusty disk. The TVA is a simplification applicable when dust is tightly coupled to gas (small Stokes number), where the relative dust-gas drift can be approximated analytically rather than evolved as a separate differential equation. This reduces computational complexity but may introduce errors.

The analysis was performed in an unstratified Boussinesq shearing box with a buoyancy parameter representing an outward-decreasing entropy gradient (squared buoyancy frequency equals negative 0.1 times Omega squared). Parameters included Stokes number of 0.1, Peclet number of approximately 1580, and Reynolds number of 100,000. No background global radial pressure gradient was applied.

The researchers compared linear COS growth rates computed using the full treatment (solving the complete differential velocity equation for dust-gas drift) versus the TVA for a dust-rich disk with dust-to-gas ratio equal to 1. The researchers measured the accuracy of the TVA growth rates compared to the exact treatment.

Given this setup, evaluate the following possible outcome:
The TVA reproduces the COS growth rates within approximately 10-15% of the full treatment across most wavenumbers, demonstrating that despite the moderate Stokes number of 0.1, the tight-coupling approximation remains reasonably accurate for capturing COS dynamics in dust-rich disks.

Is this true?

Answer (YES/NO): NO